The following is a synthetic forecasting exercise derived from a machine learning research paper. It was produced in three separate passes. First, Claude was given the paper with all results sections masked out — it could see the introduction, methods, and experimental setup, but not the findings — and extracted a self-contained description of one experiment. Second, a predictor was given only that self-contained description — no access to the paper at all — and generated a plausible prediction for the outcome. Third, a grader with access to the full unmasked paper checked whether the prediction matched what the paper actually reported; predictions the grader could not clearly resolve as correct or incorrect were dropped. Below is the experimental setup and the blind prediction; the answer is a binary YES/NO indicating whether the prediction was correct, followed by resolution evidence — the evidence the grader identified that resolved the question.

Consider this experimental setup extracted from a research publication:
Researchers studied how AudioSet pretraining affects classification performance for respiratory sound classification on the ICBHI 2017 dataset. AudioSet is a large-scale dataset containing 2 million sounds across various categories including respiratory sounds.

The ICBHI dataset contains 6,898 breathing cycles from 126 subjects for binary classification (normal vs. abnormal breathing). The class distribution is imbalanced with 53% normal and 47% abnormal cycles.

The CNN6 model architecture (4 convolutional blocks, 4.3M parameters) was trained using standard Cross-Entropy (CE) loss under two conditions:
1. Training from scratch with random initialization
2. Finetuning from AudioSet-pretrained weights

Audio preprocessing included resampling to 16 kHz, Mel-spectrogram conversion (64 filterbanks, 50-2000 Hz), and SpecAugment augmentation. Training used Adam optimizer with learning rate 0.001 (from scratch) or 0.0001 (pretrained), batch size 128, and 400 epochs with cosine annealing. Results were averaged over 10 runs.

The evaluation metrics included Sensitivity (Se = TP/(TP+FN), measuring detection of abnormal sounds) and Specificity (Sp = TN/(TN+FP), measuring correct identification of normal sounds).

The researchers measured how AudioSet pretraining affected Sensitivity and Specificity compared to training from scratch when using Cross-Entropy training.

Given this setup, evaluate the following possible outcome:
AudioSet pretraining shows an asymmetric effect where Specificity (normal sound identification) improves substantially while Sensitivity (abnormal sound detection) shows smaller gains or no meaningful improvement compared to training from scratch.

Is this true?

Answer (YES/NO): NO